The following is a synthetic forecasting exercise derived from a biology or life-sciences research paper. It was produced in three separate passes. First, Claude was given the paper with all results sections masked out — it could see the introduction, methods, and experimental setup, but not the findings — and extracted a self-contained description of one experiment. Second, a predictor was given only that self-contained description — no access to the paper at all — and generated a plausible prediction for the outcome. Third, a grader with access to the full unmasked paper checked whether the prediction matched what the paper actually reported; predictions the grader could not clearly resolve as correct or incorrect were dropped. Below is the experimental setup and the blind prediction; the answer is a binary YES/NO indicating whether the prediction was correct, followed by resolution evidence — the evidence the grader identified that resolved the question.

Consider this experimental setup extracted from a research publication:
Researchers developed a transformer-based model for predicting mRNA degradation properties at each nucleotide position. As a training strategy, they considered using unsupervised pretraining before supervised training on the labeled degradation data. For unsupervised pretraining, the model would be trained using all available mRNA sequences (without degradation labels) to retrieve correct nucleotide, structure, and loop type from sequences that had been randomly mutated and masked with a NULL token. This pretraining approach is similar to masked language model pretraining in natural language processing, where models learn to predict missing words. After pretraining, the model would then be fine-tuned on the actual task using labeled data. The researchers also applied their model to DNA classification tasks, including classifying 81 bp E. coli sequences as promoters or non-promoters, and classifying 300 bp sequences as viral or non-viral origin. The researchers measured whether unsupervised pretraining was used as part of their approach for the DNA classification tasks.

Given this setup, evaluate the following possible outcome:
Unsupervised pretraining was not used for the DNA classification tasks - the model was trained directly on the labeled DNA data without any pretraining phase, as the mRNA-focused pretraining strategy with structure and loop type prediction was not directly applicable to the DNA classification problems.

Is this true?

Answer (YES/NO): YES